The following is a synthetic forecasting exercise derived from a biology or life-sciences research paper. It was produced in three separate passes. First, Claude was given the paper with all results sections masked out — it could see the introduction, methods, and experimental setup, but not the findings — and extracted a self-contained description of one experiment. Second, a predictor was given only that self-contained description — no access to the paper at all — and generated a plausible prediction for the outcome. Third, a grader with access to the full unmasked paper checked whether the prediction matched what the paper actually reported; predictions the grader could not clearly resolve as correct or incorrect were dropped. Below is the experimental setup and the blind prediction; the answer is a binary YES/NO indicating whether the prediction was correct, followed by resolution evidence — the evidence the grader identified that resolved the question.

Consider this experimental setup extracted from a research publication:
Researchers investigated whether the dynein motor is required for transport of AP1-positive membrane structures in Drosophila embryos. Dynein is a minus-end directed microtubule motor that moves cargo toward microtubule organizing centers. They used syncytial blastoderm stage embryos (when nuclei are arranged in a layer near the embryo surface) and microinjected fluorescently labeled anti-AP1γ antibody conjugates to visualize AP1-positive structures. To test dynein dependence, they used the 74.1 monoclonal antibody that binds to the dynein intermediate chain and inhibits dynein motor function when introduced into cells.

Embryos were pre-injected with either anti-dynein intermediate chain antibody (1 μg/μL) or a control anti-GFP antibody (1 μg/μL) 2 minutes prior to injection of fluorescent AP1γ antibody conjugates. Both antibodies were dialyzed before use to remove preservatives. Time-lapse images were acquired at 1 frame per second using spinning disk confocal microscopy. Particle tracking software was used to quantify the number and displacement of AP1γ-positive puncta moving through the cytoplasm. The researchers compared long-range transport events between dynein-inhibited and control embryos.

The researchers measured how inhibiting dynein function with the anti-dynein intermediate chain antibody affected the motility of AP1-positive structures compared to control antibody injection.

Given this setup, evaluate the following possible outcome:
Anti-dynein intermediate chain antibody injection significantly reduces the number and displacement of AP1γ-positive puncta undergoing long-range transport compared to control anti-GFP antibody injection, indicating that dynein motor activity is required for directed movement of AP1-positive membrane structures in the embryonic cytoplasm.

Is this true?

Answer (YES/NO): YES